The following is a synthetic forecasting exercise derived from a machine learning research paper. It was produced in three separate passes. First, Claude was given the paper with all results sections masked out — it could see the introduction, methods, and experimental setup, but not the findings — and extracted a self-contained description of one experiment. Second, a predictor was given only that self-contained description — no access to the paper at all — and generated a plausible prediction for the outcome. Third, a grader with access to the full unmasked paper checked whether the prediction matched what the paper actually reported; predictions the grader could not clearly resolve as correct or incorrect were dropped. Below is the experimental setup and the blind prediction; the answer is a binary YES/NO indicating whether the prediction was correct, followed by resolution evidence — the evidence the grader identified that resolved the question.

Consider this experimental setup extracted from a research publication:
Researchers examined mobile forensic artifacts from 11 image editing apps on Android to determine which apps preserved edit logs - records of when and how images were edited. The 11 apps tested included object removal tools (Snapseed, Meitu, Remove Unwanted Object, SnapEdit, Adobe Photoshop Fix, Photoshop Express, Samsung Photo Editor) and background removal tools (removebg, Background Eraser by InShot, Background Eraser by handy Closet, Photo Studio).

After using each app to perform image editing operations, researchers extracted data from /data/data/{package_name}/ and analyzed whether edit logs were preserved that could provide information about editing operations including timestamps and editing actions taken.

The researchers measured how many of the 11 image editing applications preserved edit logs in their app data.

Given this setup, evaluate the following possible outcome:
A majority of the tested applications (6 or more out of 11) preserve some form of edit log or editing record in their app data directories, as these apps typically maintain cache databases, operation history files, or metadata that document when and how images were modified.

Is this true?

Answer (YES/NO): NO